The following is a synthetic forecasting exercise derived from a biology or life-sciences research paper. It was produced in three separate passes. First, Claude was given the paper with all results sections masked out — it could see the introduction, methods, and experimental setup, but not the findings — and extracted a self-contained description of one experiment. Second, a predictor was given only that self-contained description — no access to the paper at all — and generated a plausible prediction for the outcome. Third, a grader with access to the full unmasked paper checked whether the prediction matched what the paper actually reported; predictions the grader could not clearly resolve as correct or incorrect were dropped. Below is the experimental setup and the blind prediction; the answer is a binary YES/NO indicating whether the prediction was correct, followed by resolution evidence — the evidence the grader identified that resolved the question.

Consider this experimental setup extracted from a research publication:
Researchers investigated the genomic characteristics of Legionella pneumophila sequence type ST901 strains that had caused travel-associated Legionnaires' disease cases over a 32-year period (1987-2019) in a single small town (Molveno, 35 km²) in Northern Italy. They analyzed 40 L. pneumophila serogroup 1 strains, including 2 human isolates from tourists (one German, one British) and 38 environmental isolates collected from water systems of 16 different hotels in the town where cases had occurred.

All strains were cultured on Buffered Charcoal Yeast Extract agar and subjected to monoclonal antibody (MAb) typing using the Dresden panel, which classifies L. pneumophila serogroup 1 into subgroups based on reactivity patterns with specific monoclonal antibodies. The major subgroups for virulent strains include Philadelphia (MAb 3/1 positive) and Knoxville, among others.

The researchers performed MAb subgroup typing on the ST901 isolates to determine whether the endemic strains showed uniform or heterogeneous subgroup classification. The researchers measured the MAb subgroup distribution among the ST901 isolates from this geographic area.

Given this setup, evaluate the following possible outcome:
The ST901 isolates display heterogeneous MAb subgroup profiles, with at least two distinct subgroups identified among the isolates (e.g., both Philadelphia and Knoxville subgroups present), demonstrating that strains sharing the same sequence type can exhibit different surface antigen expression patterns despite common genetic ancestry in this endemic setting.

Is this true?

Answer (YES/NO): NO